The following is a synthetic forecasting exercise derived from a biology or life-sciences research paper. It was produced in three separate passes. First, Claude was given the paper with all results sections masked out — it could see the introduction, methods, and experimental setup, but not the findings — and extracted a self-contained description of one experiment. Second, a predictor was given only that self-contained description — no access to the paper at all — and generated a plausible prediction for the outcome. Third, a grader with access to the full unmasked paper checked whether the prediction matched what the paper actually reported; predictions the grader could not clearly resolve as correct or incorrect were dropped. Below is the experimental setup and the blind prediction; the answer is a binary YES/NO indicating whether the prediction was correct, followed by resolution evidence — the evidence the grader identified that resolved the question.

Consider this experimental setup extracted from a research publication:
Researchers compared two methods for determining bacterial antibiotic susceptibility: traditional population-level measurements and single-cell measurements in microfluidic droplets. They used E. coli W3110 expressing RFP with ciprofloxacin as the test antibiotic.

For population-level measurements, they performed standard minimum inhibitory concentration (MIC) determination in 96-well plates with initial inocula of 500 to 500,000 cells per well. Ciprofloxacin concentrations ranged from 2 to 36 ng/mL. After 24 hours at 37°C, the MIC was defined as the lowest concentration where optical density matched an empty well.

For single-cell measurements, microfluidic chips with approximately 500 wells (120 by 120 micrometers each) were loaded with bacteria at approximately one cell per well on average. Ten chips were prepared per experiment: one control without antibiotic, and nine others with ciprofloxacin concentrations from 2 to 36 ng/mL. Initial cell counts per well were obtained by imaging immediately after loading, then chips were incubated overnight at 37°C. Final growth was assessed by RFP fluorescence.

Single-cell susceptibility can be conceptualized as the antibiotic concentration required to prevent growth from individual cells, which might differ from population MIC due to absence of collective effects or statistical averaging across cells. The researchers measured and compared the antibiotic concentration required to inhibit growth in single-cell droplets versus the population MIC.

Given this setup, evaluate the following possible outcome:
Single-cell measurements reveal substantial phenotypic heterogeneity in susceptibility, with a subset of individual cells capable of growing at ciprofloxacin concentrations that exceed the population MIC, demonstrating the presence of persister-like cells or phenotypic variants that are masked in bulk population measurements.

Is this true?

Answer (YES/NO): NO